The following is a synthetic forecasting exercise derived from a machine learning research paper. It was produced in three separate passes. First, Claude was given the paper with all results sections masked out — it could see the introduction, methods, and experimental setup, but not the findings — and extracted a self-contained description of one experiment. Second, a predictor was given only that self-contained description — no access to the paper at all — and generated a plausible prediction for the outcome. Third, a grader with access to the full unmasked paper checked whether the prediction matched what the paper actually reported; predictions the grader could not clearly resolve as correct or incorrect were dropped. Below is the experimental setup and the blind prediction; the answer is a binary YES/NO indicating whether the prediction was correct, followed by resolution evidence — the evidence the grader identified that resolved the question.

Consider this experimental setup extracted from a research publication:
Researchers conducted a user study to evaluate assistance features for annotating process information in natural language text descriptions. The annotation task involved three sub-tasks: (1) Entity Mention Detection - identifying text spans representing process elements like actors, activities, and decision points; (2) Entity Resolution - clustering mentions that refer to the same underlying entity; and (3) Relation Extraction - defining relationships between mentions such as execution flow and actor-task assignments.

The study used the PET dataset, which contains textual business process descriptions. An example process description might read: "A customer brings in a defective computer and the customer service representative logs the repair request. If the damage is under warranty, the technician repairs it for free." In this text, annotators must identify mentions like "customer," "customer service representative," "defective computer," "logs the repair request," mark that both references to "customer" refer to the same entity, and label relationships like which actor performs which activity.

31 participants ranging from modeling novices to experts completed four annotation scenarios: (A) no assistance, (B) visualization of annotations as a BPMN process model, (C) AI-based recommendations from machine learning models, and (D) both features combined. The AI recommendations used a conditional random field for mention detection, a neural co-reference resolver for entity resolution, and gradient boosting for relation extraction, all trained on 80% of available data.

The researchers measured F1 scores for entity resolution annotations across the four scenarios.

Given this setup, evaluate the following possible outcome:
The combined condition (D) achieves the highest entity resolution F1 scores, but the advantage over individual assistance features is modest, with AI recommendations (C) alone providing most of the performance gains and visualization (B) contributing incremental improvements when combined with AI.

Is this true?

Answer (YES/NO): NO